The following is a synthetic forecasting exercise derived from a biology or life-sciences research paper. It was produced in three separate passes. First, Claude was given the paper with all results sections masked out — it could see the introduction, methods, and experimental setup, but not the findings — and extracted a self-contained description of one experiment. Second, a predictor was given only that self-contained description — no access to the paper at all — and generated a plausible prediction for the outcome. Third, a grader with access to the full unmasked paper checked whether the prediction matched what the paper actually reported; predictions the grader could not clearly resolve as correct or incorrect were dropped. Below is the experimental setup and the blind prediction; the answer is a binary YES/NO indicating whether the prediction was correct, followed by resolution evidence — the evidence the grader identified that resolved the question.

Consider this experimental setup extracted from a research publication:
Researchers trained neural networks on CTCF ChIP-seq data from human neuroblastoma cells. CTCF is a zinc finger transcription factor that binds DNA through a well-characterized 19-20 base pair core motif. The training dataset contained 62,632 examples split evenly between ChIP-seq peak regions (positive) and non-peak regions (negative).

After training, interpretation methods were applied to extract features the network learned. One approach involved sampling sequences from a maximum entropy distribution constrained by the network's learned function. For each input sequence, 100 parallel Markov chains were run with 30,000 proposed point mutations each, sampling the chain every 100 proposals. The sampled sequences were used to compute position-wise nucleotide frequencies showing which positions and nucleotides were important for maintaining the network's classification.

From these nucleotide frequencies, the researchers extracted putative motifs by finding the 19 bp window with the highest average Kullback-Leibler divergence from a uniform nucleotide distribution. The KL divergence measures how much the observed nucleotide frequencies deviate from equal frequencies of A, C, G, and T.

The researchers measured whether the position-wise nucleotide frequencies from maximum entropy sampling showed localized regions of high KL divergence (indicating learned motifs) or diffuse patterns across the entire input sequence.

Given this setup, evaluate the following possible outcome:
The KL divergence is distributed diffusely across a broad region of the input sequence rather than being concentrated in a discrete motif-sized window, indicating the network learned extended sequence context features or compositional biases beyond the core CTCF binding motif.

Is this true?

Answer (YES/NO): NO